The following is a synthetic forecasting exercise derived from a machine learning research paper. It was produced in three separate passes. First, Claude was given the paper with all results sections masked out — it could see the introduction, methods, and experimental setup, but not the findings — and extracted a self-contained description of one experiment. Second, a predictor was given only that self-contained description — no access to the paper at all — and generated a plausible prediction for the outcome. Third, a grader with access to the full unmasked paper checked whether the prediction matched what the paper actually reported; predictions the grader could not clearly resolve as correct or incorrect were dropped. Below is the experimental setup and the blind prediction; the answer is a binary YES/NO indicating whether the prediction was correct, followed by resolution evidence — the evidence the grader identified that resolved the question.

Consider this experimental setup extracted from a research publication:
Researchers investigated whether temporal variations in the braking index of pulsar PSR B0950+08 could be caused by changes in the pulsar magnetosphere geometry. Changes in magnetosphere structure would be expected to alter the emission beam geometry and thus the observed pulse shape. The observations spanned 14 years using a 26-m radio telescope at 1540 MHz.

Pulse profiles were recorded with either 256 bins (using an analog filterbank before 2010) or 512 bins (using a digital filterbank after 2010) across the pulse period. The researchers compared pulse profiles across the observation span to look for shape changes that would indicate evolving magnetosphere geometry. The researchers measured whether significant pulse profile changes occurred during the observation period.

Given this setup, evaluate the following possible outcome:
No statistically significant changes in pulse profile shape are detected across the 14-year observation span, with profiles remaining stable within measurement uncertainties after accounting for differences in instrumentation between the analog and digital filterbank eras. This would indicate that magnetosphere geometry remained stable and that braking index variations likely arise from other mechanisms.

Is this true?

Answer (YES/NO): YES